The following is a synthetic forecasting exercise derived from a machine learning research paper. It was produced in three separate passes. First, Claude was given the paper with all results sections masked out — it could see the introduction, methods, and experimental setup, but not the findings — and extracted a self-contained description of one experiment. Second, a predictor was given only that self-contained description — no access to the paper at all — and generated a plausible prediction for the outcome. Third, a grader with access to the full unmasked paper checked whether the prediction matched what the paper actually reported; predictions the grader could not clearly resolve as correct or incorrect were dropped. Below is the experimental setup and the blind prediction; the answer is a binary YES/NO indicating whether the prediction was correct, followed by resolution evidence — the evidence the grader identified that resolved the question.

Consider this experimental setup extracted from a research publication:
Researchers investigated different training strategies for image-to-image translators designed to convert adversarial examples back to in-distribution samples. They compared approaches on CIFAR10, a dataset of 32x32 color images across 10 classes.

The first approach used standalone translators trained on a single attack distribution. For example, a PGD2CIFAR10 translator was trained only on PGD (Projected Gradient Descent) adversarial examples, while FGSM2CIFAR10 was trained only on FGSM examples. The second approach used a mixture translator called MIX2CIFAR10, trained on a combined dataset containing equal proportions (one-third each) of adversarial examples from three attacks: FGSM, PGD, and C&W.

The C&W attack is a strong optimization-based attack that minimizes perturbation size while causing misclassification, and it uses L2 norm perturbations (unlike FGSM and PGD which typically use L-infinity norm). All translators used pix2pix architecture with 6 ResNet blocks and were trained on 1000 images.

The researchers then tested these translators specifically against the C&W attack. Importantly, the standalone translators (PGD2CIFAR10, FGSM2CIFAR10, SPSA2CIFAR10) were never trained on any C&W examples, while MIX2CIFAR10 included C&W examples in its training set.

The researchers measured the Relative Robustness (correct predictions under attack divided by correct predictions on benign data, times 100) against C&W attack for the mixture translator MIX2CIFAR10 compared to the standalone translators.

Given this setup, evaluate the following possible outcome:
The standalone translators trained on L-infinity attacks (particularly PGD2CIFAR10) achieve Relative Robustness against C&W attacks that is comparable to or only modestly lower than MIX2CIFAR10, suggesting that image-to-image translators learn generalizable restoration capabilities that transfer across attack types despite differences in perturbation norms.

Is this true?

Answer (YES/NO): NO